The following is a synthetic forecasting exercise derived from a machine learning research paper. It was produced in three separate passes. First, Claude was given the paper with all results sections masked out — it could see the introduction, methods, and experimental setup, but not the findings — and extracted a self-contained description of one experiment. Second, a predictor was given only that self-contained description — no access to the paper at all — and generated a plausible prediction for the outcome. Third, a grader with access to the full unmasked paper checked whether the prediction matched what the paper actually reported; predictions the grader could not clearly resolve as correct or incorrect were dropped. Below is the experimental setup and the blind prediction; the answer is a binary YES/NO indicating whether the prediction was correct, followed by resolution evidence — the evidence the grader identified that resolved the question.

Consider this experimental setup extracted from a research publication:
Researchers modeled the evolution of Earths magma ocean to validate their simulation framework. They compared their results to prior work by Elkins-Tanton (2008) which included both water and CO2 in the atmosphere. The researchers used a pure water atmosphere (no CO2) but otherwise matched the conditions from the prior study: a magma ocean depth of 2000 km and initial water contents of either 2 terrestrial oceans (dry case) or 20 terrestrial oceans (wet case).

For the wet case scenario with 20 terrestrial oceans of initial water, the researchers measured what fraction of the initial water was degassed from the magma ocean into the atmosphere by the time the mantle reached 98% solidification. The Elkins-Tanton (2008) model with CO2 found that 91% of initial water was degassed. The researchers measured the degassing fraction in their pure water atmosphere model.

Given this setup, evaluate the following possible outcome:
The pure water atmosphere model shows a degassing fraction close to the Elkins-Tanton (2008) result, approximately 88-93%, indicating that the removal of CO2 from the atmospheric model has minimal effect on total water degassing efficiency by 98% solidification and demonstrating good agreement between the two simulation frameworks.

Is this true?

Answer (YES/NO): NO